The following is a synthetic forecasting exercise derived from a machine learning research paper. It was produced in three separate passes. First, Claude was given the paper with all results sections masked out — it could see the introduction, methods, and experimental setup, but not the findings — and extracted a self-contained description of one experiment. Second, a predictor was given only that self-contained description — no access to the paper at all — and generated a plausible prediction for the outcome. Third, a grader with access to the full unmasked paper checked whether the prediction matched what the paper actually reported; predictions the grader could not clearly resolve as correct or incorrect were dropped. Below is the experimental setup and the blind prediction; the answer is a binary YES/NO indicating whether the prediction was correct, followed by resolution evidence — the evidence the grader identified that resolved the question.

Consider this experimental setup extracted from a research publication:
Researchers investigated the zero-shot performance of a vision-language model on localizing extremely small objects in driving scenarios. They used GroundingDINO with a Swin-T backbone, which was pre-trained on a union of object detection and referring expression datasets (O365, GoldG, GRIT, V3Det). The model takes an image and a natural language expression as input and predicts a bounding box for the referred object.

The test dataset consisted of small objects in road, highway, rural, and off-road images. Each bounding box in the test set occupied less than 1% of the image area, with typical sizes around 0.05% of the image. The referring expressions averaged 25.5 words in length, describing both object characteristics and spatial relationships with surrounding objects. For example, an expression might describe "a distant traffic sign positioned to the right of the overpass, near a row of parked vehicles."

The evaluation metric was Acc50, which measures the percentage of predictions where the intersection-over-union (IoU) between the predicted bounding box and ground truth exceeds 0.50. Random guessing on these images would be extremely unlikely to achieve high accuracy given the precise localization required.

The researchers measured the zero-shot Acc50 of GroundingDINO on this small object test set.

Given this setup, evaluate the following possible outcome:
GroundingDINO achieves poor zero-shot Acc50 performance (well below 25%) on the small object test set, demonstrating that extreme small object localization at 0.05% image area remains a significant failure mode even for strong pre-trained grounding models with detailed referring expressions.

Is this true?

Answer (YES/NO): YES